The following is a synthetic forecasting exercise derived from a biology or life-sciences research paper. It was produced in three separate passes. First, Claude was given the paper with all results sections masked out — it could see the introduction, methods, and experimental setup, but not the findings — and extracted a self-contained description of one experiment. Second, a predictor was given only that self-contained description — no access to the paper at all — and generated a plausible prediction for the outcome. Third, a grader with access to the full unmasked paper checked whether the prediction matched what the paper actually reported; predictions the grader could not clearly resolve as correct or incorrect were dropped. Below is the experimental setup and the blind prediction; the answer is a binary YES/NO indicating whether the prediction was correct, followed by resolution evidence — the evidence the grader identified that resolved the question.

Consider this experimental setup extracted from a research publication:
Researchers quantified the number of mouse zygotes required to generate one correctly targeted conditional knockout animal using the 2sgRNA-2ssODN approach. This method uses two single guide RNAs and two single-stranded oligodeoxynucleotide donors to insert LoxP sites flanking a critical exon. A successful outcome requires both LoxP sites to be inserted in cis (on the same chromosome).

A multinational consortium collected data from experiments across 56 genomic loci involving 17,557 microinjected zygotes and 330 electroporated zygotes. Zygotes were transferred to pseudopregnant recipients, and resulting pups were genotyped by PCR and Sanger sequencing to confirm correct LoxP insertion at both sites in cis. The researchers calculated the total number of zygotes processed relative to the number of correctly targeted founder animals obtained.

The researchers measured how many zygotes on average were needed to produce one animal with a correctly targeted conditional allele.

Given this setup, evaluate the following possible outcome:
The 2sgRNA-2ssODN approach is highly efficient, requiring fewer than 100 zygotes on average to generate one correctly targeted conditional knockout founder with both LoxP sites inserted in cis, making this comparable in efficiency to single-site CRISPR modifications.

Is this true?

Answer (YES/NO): NO